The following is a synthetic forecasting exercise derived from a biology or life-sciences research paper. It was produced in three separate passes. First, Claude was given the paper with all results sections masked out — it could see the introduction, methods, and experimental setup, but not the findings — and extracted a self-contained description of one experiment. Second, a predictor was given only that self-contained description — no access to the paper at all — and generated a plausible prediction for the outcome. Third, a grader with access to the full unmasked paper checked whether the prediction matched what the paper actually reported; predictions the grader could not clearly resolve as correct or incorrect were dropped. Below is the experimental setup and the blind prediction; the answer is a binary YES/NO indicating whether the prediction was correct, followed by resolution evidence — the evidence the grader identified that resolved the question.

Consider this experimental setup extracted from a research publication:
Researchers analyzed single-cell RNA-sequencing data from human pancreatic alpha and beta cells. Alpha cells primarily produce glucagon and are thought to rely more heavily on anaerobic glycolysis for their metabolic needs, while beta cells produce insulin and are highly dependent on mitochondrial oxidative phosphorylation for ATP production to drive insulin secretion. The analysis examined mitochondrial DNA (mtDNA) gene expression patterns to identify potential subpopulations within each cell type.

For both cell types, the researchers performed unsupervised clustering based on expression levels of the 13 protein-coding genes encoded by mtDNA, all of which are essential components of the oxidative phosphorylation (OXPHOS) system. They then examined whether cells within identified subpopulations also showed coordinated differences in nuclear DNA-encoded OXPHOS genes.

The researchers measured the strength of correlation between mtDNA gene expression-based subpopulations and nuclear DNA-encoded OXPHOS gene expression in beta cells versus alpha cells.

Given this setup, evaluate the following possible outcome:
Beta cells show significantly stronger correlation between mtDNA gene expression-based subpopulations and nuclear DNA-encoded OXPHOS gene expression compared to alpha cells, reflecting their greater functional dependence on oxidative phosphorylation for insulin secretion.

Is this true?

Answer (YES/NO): YES